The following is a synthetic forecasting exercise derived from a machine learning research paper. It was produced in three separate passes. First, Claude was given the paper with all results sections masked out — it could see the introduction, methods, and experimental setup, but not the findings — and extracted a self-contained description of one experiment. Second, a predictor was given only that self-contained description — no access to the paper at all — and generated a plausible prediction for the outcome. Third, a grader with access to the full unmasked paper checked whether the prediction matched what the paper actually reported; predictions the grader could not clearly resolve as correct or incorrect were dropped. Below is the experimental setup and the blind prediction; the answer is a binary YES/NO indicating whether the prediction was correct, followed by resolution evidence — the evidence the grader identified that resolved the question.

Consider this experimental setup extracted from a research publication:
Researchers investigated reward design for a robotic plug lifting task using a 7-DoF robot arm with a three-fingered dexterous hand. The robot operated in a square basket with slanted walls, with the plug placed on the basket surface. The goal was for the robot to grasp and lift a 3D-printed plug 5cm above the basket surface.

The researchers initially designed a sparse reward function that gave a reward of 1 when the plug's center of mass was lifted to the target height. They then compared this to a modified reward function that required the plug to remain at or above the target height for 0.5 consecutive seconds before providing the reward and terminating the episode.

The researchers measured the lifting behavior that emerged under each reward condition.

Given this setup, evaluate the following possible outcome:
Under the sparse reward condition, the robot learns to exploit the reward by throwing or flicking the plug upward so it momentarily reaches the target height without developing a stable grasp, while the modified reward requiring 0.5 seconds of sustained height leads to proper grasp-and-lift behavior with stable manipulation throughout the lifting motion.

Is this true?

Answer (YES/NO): YES